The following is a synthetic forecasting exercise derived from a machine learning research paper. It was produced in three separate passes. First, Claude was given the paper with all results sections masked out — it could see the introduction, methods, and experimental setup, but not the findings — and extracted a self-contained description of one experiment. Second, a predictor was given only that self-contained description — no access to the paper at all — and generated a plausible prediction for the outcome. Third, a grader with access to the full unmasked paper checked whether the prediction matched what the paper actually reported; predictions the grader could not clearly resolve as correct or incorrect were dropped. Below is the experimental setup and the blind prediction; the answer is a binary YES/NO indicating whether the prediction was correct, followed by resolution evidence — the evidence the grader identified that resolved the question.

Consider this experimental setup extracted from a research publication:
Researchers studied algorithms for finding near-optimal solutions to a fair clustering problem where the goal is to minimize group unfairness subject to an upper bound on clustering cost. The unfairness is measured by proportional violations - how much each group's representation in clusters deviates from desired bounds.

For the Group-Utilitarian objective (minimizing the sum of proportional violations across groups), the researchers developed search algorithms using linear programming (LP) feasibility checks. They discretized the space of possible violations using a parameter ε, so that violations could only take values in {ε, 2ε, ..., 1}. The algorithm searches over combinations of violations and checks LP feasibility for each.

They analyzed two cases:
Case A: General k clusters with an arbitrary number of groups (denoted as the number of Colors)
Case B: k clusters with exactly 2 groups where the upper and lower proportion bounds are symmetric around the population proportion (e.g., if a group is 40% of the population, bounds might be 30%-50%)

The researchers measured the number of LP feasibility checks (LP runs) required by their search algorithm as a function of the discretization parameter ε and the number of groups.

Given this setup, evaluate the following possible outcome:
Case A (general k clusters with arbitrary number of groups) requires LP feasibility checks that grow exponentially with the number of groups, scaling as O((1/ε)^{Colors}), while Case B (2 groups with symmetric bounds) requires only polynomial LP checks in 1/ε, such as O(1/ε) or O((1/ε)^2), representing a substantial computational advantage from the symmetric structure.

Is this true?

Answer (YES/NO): NO